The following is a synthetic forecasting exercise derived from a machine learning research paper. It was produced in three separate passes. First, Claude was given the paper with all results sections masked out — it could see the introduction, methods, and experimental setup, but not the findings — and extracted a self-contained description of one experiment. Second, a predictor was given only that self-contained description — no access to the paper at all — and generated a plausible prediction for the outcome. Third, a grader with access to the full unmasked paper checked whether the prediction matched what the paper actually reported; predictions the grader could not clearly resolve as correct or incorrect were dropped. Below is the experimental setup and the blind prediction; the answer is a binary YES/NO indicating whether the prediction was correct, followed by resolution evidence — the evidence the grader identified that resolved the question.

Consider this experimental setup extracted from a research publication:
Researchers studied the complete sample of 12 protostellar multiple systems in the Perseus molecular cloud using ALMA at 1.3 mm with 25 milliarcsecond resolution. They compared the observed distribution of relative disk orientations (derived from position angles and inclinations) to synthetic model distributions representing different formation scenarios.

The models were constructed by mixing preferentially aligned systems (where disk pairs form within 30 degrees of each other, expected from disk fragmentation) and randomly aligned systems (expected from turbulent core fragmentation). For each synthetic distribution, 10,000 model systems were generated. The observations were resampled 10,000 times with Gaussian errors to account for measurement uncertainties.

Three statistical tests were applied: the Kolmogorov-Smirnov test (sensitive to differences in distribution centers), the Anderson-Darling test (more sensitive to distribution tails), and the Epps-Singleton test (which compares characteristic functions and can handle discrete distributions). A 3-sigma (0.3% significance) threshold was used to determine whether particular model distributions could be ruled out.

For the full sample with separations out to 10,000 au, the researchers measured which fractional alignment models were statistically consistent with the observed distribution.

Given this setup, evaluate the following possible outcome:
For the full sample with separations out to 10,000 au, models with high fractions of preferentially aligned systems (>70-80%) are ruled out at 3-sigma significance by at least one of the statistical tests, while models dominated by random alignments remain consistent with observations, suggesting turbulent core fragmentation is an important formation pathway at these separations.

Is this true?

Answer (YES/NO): NO